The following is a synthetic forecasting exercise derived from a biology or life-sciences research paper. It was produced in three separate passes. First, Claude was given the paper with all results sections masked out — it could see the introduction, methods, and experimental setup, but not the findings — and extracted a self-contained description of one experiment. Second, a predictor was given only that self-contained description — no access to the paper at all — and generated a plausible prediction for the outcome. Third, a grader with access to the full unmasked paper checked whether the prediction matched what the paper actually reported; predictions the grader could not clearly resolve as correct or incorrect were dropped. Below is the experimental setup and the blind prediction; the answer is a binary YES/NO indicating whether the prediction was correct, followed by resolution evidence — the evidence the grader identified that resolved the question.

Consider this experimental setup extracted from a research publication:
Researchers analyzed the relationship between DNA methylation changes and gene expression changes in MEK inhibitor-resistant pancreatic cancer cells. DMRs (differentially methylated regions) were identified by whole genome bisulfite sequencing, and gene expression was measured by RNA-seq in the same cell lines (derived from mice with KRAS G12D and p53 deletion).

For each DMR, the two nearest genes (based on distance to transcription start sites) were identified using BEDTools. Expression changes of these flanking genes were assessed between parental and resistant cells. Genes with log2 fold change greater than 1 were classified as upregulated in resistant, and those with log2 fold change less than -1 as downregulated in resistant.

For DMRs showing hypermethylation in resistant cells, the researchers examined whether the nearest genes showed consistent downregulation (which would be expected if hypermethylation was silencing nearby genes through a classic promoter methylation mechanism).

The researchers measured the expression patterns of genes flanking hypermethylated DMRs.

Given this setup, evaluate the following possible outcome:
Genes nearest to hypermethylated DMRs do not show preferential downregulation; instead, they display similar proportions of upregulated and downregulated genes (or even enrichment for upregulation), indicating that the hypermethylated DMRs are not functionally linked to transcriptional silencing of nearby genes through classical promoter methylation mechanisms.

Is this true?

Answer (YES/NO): YES